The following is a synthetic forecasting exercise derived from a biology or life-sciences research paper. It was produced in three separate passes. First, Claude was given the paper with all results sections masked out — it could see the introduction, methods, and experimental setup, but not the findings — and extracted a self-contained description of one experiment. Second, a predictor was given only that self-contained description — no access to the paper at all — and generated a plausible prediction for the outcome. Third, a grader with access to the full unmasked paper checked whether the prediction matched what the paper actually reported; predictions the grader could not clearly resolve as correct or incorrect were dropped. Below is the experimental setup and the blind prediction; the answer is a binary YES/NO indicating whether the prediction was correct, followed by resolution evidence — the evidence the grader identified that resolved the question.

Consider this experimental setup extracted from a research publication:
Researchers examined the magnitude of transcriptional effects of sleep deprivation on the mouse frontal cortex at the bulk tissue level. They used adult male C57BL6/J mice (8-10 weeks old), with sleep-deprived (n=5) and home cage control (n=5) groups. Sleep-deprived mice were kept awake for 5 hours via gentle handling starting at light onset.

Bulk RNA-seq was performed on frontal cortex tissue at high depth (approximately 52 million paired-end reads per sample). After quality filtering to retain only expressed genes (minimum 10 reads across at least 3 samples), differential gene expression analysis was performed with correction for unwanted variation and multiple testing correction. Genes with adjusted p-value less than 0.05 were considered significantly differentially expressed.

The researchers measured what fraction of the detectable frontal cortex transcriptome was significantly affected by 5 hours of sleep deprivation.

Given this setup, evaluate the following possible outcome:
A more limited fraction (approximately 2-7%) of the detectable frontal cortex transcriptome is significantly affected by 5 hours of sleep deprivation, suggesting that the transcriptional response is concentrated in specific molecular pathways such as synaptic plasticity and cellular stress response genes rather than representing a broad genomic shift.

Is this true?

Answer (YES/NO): NO